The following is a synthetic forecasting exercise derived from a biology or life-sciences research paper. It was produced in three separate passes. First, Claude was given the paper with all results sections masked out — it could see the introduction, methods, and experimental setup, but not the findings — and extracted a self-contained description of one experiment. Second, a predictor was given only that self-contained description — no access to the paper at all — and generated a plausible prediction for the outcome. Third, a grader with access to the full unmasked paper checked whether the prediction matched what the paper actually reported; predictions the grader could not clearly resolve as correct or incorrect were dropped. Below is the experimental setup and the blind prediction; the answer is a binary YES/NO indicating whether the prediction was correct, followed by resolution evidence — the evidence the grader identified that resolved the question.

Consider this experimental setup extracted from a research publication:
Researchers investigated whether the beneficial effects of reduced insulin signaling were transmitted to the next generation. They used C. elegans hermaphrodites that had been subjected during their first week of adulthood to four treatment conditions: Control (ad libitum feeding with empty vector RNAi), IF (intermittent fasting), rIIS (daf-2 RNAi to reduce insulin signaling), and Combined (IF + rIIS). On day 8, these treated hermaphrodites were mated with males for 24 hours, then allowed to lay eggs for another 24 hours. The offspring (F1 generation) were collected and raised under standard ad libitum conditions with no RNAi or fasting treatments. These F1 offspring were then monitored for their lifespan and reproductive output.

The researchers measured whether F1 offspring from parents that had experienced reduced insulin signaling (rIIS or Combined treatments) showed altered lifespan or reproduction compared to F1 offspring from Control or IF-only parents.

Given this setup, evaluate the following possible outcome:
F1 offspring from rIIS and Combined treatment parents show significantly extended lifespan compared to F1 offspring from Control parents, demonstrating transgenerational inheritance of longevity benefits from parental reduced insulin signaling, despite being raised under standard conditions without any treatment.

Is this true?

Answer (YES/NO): NO